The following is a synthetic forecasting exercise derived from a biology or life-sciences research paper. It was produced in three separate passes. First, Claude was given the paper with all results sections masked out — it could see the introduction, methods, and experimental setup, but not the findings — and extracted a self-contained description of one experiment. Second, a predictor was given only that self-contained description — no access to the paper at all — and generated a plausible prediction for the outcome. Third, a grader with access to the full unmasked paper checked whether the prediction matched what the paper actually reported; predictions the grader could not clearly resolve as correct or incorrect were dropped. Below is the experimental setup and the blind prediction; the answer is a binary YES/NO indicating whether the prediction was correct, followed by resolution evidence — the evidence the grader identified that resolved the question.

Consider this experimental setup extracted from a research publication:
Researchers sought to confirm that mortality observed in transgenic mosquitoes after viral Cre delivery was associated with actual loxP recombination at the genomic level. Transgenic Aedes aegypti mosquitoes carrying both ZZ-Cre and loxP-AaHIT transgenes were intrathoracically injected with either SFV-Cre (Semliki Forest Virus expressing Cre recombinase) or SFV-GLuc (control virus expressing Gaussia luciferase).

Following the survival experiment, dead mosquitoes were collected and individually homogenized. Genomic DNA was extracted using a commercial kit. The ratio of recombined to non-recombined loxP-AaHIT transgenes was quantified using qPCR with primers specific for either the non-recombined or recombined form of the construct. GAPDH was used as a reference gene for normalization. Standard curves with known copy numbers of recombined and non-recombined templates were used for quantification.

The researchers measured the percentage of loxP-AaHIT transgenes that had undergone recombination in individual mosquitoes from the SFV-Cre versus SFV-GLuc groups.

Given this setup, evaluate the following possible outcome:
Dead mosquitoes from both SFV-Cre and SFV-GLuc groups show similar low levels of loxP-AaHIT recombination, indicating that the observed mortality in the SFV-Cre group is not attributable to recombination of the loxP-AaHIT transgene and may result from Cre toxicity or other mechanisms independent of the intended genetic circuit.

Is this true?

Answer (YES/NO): NO